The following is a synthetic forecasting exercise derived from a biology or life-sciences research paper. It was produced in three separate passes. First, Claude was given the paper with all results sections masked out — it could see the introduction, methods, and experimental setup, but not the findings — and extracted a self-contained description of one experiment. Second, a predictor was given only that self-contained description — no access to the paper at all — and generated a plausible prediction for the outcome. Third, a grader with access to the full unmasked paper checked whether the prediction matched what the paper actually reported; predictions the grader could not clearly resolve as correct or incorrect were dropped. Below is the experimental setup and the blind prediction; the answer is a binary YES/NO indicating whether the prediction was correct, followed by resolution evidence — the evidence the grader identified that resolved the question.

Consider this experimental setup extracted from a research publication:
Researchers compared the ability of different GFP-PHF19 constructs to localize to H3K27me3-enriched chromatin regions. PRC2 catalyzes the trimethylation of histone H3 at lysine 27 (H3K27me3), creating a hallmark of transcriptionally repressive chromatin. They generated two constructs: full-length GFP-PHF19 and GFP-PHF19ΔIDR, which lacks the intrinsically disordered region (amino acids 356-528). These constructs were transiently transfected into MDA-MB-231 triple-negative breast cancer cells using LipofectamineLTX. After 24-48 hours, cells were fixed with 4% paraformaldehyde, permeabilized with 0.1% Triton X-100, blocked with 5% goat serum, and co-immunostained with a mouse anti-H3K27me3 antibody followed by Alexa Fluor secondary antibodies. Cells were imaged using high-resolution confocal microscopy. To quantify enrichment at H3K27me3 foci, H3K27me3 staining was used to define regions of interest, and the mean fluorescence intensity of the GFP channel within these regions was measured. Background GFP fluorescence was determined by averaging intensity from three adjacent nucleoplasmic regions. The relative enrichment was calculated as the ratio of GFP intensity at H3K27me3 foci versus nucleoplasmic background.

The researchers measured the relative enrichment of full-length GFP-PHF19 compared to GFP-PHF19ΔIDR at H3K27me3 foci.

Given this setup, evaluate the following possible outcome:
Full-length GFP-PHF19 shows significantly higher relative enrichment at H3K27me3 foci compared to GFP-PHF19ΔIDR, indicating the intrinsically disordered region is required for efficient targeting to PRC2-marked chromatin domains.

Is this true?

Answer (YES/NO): YES